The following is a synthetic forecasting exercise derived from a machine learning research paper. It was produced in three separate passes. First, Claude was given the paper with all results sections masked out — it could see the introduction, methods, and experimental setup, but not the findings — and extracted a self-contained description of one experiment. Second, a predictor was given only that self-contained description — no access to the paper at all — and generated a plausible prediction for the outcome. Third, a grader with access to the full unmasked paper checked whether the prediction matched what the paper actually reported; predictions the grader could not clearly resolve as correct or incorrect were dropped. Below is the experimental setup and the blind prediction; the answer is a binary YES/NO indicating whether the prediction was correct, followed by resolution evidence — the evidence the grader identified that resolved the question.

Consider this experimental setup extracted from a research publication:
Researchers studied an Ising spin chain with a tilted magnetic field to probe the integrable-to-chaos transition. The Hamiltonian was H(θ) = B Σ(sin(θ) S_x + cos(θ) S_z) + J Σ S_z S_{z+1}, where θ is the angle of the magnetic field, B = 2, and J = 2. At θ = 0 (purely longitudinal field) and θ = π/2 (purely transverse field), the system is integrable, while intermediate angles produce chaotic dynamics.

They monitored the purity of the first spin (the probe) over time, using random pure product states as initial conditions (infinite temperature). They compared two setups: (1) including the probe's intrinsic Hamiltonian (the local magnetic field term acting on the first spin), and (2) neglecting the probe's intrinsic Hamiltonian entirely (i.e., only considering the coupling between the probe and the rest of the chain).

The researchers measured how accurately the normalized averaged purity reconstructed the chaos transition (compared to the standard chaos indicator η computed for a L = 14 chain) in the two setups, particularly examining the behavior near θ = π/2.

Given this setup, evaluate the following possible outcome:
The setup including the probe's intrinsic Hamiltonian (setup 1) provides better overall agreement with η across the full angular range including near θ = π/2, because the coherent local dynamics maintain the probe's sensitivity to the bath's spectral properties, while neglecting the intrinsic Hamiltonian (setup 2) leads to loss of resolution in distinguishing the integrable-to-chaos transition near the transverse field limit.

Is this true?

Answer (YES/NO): NO